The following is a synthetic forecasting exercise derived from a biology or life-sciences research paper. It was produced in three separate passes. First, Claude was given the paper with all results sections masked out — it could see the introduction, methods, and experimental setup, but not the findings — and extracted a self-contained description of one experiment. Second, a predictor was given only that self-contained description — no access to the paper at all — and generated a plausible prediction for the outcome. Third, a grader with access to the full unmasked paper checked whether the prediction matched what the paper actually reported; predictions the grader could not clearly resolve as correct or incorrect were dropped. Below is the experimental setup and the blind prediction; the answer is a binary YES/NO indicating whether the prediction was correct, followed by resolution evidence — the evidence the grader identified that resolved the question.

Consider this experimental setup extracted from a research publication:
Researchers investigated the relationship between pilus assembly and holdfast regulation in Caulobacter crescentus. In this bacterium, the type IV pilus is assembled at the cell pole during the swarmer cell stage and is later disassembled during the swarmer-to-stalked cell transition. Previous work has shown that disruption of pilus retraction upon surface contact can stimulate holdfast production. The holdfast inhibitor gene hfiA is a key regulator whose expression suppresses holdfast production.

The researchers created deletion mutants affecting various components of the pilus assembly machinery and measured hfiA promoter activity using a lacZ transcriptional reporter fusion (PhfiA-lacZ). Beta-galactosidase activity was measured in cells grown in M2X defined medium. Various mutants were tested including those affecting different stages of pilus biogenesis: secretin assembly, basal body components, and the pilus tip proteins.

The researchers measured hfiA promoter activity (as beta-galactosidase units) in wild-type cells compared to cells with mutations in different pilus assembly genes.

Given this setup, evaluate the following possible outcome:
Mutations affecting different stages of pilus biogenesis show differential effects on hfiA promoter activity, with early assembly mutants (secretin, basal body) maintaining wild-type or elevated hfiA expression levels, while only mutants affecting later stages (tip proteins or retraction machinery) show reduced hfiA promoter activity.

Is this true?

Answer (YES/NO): NO